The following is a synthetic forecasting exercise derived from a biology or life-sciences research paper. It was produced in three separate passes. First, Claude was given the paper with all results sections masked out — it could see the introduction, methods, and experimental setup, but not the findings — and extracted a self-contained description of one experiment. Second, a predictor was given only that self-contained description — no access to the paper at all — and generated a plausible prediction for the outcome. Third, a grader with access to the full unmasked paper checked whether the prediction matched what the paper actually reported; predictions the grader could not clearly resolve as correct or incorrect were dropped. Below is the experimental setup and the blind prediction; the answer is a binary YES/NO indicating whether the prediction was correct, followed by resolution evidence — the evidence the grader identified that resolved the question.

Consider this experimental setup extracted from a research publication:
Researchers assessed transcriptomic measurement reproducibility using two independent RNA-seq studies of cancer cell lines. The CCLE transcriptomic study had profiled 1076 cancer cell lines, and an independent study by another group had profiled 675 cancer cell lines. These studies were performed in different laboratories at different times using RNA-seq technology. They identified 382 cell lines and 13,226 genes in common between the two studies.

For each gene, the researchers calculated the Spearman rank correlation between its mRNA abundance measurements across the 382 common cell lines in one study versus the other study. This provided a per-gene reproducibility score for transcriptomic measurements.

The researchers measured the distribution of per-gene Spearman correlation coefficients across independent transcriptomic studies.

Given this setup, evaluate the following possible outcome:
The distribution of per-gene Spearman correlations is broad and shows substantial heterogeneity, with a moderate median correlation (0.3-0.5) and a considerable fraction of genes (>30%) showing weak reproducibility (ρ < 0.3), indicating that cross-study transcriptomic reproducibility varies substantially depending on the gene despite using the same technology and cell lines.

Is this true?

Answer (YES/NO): NO